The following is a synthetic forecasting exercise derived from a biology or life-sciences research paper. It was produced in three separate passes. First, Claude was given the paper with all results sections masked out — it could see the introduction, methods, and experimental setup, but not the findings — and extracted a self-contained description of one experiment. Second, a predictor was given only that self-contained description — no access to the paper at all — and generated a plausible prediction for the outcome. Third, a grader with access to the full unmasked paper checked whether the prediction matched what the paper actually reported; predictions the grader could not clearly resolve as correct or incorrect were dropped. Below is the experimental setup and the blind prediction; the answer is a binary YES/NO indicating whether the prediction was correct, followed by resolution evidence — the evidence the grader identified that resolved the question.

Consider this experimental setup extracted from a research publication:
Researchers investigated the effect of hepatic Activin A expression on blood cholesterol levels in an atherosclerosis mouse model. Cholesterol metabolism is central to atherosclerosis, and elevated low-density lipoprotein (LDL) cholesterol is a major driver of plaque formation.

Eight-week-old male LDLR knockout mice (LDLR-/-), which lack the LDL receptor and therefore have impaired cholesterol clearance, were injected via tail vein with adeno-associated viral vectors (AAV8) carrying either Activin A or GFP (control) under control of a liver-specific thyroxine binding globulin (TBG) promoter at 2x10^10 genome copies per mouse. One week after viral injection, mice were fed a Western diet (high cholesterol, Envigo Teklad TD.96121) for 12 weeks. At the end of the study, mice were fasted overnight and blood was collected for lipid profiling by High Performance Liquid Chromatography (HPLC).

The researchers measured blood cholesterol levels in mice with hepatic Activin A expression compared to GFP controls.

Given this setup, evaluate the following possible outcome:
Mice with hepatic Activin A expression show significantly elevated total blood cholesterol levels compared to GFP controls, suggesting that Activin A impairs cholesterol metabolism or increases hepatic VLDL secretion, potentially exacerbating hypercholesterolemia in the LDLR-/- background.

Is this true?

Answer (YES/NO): NO